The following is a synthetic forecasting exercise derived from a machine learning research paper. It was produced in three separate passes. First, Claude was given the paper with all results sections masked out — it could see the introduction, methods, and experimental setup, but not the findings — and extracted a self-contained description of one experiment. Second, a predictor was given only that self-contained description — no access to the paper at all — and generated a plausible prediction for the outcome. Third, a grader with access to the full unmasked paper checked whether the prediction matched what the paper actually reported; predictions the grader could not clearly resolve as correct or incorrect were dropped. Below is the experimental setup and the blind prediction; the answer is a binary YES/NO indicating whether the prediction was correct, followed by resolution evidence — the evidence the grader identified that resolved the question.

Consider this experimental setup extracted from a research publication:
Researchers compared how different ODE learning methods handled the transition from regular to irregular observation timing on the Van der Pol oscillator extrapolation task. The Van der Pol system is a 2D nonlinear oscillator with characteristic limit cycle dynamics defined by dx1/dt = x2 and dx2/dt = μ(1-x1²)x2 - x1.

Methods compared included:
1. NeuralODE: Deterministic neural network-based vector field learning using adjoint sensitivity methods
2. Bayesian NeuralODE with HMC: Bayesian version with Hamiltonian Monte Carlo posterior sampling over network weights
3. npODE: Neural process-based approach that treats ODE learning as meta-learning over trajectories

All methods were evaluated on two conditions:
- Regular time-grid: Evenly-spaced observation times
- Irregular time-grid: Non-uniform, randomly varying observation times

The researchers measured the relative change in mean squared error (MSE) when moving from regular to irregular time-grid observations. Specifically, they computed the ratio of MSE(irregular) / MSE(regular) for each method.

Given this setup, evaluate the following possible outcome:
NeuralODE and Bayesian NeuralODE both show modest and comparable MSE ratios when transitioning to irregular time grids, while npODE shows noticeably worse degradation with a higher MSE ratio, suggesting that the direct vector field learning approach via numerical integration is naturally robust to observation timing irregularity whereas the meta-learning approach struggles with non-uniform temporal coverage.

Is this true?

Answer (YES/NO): YES